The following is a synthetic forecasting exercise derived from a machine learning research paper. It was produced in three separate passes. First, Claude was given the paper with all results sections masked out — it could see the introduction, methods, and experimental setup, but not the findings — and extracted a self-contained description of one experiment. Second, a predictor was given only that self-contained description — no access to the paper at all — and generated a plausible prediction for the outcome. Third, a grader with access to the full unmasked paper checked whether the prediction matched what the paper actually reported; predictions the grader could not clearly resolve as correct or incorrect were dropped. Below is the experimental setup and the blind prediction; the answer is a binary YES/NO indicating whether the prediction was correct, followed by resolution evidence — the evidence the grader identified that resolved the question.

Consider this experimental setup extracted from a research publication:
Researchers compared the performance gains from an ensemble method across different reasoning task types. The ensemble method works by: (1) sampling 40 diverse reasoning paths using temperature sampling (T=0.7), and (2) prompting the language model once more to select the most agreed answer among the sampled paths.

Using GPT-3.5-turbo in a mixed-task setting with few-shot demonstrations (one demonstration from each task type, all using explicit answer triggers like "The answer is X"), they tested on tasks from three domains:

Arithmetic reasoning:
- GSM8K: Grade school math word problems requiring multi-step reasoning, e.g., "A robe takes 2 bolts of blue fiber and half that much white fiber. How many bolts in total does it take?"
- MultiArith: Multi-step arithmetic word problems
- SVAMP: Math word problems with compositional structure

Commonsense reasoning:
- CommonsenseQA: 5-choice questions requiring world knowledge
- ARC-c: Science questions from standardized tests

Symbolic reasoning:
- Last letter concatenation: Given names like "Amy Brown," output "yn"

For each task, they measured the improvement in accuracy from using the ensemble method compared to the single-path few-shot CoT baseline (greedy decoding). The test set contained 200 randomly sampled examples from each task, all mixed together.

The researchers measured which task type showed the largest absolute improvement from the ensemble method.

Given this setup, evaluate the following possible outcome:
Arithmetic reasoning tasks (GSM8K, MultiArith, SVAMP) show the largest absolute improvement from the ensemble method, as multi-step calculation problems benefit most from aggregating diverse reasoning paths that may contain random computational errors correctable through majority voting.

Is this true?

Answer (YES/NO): YES